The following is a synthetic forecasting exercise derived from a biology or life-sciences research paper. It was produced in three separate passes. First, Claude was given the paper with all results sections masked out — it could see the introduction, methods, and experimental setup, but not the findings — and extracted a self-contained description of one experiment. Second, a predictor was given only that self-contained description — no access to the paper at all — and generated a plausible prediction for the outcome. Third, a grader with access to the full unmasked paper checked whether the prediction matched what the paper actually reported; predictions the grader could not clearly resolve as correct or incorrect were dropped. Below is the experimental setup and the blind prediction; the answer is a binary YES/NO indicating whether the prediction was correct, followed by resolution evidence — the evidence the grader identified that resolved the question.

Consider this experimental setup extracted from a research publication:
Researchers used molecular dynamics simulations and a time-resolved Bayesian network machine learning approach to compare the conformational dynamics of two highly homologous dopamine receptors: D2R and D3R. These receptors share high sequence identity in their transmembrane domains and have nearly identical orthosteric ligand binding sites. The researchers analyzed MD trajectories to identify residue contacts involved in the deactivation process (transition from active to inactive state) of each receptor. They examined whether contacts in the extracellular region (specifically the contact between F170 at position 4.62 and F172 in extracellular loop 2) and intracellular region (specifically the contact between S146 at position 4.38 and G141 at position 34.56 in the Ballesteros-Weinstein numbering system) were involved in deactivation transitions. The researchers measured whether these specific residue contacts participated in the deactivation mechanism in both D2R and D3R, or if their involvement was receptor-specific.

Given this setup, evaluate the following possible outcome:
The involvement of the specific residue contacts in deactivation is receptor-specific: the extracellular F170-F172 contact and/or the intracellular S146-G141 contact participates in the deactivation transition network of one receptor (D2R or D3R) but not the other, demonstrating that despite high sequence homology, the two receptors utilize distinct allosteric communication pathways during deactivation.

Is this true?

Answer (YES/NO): YES